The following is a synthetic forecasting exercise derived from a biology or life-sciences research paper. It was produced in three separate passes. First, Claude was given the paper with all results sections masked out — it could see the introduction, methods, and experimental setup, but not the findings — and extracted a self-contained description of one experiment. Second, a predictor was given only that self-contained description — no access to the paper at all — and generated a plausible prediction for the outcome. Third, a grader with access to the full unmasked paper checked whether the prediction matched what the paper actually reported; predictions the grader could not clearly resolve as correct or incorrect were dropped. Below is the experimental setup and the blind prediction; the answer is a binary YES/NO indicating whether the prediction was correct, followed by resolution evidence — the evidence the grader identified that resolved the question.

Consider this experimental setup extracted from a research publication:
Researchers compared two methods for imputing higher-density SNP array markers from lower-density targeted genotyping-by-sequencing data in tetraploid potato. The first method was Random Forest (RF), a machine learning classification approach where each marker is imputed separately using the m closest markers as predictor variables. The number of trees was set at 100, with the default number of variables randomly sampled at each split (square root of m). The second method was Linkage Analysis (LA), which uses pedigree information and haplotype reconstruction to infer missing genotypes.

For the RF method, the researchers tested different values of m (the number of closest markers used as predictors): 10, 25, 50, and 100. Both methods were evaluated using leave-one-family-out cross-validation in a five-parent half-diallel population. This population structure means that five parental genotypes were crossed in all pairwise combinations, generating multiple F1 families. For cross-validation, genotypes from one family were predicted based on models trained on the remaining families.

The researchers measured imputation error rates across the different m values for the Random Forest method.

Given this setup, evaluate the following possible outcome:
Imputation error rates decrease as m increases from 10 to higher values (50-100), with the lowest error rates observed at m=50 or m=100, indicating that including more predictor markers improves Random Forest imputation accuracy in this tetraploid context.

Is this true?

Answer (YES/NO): NO